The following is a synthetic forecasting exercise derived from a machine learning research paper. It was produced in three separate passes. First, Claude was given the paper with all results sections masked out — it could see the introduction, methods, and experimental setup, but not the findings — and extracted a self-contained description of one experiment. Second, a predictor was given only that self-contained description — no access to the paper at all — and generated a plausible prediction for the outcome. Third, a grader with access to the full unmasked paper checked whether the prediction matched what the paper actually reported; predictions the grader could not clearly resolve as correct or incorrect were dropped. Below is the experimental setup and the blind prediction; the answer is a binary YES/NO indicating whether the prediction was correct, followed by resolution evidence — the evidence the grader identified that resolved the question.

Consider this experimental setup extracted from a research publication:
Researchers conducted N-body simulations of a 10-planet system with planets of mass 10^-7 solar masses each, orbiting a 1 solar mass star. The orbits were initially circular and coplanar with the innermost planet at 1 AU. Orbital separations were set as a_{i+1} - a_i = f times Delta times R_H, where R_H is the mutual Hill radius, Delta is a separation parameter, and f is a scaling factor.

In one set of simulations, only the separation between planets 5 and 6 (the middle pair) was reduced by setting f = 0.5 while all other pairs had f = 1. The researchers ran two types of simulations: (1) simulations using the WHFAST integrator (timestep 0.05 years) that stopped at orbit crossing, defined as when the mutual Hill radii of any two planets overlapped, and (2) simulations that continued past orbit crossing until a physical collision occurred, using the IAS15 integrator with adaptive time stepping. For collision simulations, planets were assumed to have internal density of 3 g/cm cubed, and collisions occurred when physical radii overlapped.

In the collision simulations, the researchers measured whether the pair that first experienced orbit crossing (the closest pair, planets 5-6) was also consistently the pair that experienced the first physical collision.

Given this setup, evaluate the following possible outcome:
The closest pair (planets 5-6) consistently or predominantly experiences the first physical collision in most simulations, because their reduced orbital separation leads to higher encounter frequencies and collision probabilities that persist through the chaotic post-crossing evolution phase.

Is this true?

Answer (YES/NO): YES